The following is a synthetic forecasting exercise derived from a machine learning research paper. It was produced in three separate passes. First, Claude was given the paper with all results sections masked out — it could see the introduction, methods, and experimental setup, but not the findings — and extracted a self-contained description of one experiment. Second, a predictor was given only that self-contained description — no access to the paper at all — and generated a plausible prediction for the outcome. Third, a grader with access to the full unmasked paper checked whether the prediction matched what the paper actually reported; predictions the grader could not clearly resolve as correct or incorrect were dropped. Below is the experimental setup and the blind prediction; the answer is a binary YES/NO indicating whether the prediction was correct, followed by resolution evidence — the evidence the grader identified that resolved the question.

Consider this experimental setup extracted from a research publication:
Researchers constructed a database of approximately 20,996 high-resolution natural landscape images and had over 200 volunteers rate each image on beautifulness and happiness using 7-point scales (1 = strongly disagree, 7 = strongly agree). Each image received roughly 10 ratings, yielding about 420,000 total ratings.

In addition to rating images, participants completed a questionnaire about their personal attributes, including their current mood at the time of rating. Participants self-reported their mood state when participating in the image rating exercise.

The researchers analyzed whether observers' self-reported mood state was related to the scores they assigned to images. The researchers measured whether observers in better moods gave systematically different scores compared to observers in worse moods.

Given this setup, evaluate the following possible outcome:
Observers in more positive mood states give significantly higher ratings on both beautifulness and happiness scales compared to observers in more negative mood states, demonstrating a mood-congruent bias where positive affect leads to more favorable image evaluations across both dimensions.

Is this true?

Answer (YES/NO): YES